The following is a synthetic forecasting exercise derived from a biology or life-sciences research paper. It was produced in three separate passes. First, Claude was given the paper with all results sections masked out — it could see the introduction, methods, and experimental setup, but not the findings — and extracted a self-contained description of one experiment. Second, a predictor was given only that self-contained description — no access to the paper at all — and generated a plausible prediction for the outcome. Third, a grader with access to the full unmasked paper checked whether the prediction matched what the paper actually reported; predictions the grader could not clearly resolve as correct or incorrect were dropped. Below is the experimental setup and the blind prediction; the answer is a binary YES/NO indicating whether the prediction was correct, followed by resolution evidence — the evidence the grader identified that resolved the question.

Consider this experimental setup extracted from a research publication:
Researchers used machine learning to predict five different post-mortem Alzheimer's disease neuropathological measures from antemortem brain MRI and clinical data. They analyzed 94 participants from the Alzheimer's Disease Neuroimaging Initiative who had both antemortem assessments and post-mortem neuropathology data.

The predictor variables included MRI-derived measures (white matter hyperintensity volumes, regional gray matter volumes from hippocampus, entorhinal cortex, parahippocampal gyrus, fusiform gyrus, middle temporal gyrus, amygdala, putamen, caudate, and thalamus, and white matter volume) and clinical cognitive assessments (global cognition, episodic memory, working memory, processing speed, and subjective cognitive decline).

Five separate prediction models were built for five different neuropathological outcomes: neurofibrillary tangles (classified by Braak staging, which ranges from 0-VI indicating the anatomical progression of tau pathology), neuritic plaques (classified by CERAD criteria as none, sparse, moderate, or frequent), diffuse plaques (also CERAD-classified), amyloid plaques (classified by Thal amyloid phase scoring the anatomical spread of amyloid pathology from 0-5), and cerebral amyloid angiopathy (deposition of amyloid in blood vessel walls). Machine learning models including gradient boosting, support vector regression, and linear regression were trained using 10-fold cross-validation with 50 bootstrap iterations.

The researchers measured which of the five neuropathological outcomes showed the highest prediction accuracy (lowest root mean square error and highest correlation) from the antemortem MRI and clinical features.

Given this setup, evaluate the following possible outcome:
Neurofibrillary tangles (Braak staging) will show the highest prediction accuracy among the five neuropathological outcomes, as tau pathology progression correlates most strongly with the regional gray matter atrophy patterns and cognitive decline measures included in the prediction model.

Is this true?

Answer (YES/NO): NO